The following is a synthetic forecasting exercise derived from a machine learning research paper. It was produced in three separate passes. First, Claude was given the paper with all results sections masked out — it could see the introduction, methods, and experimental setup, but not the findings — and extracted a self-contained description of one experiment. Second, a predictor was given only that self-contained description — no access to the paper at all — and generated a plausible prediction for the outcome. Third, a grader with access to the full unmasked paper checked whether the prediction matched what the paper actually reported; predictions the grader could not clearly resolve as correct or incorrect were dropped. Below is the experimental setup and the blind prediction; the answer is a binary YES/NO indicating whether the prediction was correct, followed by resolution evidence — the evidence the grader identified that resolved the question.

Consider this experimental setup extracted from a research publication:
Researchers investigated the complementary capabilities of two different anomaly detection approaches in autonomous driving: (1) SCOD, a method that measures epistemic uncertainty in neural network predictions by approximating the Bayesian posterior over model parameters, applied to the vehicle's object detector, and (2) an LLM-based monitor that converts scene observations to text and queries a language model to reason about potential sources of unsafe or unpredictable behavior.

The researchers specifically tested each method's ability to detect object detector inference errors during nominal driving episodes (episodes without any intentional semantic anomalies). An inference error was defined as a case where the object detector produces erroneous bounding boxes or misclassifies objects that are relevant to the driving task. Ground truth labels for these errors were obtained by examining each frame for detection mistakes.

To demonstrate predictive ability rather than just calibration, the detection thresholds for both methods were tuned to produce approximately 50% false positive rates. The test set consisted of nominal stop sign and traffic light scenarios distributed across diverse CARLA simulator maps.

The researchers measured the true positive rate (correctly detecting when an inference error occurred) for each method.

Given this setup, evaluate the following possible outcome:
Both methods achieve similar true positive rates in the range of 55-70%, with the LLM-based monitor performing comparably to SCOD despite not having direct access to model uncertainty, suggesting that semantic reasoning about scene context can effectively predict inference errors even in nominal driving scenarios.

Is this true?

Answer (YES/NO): NO